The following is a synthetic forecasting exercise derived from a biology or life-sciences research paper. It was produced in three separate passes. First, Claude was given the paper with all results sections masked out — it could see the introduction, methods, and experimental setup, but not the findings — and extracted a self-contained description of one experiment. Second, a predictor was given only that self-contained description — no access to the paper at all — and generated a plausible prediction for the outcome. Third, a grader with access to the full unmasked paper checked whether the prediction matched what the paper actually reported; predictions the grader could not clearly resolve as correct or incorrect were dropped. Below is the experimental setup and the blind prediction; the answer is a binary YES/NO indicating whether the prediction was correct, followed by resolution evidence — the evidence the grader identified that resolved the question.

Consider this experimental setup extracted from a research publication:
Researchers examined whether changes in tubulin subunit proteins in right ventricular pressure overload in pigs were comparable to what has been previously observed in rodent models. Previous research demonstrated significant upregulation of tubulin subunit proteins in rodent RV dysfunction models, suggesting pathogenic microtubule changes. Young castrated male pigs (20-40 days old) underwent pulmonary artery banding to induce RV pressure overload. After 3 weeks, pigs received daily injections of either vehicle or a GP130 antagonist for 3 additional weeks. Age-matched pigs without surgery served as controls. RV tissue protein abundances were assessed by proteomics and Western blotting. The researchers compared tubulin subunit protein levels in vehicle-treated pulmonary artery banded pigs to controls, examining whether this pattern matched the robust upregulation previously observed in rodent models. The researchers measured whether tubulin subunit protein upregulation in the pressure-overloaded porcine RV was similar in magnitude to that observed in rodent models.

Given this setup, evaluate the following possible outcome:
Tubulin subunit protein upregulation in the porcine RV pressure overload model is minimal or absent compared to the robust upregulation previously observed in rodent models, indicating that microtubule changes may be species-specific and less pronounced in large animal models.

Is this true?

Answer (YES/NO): YES